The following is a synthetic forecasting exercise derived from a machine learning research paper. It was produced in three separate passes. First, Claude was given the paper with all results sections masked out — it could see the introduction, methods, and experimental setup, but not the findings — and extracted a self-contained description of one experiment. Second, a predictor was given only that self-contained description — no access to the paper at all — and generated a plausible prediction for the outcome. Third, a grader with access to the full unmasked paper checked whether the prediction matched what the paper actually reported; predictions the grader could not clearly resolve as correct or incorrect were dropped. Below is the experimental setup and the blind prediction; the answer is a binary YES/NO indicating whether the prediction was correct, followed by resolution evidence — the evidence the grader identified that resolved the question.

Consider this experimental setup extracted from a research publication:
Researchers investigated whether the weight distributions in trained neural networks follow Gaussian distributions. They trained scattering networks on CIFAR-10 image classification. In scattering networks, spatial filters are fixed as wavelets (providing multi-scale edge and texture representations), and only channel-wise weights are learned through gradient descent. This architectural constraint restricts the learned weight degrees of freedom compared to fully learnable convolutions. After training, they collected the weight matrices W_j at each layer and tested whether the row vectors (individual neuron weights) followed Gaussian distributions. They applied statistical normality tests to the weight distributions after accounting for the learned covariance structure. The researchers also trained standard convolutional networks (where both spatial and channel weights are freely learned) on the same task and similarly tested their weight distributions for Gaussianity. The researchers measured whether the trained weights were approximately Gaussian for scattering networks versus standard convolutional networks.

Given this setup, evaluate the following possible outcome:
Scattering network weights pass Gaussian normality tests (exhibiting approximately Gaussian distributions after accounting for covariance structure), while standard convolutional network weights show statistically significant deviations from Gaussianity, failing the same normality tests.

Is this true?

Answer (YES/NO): NO